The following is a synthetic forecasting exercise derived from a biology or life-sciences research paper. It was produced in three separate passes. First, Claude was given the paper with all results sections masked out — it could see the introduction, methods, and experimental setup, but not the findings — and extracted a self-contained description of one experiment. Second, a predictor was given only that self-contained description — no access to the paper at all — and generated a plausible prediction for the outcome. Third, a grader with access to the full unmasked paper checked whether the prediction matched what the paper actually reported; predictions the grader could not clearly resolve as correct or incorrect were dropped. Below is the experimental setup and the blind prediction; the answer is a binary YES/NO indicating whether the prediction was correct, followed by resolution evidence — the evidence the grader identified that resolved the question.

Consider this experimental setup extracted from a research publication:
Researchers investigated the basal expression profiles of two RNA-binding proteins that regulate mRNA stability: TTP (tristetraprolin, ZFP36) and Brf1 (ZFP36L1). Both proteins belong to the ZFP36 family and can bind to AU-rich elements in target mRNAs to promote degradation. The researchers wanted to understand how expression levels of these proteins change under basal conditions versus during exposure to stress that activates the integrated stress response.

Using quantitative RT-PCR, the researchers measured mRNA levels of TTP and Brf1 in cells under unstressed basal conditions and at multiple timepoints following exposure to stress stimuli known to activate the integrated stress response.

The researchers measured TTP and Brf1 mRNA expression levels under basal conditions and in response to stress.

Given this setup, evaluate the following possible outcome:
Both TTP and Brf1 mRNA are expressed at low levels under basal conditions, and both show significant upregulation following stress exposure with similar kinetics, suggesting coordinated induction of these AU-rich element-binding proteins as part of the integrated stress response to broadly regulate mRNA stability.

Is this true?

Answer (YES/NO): NO